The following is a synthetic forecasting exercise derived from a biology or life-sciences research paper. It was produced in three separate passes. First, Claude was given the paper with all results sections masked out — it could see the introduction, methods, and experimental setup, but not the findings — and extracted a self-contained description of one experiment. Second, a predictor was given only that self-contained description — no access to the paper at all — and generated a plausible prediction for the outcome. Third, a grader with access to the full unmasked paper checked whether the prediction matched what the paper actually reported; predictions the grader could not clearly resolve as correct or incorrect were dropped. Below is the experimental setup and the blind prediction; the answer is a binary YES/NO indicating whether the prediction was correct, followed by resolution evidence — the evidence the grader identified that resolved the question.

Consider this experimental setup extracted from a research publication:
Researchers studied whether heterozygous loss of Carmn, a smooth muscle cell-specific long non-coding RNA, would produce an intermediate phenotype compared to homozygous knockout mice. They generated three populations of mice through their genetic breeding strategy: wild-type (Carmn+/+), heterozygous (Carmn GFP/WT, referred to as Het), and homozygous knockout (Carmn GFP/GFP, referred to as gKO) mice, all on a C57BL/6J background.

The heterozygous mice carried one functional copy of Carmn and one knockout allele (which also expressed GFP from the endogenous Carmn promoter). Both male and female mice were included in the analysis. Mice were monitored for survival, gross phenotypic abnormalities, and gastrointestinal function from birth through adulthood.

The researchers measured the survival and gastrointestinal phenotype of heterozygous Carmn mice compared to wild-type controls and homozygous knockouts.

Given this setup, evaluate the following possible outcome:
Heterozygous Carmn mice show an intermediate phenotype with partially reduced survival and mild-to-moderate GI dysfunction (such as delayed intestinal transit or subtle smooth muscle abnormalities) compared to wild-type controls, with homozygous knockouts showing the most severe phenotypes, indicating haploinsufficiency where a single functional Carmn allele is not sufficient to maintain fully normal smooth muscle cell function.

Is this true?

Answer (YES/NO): NO